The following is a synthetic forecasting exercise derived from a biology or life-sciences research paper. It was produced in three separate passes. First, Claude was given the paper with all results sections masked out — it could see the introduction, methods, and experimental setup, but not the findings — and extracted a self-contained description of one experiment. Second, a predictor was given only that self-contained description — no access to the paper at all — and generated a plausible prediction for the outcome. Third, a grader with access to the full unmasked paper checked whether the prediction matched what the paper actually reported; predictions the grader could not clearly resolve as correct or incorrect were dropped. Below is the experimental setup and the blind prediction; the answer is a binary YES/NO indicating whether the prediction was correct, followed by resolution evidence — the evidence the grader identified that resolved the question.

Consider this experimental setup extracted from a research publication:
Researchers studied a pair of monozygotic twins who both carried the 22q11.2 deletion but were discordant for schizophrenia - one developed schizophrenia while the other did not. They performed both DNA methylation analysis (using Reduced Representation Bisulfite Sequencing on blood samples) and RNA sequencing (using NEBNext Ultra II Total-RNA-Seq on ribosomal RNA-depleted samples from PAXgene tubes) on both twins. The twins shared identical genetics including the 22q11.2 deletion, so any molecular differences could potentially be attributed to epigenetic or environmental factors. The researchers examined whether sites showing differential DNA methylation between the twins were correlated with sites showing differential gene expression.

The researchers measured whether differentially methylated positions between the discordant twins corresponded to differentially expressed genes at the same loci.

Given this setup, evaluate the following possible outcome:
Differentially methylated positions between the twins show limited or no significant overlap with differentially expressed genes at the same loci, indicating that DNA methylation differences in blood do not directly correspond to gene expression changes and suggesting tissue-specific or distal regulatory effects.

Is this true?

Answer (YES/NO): NO